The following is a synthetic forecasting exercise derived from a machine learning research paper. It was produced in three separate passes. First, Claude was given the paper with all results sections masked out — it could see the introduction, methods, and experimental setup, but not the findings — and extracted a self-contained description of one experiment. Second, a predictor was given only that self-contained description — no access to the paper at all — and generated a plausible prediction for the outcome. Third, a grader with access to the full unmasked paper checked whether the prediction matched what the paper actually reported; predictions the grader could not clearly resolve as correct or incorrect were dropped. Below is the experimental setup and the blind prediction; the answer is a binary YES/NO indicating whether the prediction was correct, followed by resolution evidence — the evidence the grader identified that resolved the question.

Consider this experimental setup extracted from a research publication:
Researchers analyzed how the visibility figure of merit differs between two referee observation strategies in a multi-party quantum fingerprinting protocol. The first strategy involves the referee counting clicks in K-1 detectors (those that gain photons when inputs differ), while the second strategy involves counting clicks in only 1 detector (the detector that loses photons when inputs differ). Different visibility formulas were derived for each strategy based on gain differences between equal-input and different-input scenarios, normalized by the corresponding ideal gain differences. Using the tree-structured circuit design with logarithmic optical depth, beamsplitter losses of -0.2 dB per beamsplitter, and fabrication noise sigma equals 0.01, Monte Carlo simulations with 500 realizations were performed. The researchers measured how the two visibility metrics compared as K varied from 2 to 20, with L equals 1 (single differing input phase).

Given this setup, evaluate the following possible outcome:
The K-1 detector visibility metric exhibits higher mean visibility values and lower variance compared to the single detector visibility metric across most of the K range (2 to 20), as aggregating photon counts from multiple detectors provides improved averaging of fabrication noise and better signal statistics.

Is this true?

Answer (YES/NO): NO